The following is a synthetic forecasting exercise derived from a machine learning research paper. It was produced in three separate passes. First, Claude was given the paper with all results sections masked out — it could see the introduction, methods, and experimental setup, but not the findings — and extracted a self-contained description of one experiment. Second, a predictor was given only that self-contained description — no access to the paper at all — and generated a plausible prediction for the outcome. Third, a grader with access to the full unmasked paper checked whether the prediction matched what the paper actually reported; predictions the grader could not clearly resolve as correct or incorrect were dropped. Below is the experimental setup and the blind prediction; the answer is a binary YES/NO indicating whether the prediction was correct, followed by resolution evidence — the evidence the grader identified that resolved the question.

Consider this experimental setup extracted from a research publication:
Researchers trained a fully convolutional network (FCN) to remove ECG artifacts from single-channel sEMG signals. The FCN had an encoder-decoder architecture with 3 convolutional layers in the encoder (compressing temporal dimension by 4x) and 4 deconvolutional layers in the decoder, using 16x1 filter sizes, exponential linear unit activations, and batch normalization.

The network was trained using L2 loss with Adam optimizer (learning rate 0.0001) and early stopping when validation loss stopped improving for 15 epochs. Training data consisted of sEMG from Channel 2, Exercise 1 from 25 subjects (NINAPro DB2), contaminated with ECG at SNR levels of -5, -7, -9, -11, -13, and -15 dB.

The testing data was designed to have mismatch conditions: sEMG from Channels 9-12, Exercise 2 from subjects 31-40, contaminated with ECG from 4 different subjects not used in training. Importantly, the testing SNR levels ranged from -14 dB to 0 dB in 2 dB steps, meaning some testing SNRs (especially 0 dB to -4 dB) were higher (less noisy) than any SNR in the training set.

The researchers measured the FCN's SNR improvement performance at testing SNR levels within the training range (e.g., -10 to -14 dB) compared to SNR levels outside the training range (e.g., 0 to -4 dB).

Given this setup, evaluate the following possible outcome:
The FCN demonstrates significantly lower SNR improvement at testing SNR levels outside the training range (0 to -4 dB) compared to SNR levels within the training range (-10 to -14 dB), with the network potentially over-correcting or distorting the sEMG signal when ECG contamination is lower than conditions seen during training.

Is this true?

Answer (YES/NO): NO